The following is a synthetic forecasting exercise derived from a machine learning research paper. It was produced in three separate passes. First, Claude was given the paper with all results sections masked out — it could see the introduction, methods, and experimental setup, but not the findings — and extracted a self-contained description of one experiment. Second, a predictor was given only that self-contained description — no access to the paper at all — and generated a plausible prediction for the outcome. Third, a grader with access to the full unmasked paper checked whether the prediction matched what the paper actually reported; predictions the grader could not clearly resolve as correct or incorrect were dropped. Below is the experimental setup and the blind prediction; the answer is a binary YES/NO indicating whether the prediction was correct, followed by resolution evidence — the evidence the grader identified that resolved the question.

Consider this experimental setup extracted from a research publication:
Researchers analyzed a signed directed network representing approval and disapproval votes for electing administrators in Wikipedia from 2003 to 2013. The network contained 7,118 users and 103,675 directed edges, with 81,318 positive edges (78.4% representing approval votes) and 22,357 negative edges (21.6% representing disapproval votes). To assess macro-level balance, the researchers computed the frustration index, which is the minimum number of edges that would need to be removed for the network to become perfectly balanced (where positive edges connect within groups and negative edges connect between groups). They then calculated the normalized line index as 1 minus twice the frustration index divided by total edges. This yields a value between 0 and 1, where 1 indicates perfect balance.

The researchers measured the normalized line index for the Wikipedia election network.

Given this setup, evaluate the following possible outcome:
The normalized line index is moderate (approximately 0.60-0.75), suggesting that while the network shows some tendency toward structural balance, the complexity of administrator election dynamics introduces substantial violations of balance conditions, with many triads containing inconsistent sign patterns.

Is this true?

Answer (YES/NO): YES